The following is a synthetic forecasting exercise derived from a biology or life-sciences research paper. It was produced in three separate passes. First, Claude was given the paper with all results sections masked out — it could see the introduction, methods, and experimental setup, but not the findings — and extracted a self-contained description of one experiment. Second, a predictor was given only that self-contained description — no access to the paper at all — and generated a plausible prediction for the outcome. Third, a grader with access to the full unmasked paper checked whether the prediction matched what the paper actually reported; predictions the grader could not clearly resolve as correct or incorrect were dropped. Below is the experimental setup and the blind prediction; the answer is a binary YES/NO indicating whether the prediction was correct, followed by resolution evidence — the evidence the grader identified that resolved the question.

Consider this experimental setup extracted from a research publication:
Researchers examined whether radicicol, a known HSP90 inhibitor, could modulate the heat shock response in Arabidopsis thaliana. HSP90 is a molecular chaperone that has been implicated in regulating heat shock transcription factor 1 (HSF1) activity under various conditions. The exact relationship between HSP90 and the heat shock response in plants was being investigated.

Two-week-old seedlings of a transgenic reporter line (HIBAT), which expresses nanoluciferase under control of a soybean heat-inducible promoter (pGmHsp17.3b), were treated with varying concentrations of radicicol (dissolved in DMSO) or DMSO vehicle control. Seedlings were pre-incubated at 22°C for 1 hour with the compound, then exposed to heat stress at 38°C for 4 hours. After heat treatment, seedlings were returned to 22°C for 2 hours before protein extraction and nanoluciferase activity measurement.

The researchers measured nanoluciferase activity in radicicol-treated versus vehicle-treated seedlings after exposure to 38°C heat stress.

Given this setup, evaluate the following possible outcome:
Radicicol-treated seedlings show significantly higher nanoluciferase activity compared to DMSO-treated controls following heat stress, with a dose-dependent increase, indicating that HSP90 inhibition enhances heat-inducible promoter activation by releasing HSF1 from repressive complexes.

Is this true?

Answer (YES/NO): NO